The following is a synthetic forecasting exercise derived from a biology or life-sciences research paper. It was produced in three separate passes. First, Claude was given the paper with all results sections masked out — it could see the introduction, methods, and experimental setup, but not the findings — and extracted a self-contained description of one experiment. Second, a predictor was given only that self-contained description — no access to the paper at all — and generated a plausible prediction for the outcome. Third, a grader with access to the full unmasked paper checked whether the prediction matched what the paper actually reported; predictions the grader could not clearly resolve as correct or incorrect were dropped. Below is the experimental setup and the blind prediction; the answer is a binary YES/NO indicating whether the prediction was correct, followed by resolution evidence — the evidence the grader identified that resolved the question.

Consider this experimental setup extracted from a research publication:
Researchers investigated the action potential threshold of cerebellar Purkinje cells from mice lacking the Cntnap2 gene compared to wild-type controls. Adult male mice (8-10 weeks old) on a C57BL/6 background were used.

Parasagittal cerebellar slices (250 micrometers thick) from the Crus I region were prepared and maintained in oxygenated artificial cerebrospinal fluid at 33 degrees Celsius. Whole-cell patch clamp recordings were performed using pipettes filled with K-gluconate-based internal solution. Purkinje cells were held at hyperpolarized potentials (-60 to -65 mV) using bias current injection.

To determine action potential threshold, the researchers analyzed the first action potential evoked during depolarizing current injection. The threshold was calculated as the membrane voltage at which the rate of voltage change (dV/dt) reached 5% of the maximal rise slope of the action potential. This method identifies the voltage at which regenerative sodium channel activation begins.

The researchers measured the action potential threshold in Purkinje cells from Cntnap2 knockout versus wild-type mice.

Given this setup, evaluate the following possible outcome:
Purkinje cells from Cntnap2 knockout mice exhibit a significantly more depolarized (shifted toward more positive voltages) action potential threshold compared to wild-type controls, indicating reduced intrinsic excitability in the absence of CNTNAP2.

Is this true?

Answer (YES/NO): NO